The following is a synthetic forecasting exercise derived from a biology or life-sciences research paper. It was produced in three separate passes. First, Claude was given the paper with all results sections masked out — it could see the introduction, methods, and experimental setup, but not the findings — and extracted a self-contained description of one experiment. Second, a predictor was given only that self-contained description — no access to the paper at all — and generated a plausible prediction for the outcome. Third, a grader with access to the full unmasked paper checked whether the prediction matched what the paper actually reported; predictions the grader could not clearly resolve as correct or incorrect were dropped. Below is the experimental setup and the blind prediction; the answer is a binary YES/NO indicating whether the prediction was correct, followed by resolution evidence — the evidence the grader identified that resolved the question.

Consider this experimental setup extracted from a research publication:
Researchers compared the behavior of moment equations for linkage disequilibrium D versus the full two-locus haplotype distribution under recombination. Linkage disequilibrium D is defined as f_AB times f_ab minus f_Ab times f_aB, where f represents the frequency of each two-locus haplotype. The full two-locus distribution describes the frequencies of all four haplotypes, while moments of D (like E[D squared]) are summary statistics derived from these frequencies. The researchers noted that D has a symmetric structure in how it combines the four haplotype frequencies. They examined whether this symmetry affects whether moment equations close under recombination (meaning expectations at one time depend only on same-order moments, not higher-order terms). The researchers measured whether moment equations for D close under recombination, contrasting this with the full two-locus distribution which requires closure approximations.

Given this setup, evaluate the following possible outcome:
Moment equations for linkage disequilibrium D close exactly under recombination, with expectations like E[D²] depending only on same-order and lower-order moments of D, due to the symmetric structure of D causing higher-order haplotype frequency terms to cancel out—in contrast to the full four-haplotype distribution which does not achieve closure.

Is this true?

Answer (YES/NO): YES